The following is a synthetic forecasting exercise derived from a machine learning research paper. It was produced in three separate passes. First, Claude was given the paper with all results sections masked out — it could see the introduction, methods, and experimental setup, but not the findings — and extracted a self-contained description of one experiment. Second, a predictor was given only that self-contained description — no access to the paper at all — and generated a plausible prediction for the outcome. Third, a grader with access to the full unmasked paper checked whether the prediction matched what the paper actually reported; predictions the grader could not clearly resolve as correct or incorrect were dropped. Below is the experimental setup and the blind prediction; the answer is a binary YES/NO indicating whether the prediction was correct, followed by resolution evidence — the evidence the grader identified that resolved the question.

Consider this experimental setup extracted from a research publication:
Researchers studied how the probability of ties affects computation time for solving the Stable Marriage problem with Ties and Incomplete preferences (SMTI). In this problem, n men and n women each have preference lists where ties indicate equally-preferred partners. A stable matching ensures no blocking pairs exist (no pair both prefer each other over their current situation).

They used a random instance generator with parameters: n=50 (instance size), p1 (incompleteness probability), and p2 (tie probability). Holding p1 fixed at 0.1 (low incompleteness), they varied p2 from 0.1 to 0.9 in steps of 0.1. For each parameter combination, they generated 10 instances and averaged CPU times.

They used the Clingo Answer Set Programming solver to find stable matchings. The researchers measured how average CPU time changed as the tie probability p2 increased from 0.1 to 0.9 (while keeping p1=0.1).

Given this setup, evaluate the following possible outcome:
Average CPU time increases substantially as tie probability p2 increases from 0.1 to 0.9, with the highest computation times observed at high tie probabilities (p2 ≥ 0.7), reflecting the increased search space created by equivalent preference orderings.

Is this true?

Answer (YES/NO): NO